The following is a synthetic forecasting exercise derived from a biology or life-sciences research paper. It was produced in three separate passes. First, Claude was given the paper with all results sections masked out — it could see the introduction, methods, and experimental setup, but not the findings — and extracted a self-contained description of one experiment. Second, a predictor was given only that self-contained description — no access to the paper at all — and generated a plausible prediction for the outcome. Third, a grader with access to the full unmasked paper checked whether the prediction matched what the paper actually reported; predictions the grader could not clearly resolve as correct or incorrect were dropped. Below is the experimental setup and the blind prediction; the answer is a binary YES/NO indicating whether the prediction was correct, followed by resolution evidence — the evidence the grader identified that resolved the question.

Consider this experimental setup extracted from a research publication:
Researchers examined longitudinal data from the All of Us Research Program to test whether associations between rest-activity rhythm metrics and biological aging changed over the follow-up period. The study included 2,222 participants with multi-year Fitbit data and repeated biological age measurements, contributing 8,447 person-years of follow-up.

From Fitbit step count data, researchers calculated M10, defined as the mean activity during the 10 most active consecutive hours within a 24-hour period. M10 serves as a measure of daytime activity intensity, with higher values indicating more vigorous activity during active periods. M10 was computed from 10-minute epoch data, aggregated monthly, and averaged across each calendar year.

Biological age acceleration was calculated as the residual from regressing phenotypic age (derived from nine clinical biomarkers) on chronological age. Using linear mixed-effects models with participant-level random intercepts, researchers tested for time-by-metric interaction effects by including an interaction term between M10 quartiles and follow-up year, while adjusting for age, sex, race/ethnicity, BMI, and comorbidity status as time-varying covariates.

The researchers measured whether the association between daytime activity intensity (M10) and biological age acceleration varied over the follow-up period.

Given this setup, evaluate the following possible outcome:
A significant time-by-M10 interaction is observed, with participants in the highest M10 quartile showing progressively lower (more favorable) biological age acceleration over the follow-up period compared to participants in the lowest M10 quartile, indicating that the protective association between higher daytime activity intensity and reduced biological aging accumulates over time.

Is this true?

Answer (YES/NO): NO